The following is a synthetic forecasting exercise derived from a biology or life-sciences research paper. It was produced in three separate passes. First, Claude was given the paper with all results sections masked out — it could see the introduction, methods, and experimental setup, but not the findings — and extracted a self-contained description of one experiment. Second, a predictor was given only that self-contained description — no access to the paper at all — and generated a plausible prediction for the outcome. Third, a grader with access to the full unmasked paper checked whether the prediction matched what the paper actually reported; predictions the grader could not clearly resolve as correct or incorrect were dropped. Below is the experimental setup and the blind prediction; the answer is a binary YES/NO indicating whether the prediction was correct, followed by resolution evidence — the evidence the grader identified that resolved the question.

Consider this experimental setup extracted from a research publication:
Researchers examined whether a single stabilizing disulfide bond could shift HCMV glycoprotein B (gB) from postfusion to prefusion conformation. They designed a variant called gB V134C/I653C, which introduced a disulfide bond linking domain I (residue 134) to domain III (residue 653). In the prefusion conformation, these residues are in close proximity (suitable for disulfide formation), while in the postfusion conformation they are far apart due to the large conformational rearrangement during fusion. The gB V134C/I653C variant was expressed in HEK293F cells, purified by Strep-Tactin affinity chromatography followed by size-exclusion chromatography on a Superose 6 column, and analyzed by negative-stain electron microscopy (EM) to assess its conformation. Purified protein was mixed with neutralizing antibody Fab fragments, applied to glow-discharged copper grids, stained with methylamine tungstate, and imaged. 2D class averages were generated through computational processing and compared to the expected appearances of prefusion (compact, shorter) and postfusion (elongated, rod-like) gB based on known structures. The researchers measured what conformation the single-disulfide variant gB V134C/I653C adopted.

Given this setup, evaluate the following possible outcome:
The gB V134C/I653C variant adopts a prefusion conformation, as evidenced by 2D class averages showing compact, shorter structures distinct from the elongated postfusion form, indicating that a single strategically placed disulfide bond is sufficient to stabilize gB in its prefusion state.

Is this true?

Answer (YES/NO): NO